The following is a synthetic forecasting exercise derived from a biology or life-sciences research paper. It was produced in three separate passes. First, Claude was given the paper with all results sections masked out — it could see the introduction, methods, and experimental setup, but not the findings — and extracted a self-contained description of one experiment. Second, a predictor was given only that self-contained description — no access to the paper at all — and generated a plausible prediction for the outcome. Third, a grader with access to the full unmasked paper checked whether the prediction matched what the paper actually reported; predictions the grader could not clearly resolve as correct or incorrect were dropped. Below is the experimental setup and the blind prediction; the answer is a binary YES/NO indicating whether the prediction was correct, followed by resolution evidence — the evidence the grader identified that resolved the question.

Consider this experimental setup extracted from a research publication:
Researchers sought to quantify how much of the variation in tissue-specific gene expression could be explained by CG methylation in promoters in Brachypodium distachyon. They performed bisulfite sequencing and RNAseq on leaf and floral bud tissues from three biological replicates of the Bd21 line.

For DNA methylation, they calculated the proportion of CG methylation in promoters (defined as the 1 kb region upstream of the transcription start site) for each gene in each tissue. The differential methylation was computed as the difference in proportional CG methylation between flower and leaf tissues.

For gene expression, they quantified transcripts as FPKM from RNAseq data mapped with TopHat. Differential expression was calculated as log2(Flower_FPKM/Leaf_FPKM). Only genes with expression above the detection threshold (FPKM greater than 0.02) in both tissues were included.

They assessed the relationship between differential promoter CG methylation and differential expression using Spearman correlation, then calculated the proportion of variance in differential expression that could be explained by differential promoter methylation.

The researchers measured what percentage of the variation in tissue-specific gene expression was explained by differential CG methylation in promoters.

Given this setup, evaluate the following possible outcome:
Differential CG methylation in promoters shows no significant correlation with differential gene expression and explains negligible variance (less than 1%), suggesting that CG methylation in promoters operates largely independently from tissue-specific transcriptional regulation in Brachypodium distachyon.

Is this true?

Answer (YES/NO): NO